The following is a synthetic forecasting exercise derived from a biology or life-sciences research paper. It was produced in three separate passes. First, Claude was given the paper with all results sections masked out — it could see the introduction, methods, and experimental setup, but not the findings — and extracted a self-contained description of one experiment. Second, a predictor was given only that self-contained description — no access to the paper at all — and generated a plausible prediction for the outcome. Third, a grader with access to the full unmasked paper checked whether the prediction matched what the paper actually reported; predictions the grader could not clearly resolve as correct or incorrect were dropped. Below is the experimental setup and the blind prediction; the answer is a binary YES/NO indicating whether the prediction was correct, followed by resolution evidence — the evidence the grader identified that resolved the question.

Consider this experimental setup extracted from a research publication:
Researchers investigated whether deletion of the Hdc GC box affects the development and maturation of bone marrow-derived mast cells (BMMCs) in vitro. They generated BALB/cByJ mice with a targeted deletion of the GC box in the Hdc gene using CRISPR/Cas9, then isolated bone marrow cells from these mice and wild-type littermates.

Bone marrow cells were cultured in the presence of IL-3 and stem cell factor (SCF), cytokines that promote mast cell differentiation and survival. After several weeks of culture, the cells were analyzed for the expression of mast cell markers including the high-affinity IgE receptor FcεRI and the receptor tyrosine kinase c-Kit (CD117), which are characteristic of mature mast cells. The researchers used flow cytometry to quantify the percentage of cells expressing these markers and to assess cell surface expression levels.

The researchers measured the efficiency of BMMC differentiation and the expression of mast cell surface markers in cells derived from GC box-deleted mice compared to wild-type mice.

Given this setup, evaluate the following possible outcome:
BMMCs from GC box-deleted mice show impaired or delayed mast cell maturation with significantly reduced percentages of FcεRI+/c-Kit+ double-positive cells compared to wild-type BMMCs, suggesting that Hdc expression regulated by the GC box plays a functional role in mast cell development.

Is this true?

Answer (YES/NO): NO